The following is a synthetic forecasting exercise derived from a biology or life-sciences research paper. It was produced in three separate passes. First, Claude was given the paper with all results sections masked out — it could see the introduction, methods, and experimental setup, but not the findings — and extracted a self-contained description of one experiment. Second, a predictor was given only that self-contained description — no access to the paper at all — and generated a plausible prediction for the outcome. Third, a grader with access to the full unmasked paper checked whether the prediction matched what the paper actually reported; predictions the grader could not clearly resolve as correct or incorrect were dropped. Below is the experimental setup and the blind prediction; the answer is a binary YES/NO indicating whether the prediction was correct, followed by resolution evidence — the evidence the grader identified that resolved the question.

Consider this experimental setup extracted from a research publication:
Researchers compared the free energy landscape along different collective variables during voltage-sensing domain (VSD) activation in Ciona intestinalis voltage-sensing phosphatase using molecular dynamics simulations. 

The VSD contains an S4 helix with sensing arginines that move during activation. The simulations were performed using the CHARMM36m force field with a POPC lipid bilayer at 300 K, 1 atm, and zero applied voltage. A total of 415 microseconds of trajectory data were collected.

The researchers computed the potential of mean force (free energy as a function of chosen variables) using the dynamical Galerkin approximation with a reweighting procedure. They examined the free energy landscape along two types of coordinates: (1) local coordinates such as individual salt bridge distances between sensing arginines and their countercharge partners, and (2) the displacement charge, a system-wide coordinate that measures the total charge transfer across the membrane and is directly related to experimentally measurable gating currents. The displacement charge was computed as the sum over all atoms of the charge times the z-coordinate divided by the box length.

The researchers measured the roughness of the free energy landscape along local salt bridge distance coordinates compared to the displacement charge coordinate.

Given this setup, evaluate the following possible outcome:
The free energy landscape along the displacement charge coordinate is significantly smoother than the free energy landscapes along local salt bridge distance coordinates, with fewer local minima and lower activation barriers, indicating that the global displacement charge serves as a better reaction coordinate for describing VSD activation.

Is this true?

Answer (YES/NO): YES